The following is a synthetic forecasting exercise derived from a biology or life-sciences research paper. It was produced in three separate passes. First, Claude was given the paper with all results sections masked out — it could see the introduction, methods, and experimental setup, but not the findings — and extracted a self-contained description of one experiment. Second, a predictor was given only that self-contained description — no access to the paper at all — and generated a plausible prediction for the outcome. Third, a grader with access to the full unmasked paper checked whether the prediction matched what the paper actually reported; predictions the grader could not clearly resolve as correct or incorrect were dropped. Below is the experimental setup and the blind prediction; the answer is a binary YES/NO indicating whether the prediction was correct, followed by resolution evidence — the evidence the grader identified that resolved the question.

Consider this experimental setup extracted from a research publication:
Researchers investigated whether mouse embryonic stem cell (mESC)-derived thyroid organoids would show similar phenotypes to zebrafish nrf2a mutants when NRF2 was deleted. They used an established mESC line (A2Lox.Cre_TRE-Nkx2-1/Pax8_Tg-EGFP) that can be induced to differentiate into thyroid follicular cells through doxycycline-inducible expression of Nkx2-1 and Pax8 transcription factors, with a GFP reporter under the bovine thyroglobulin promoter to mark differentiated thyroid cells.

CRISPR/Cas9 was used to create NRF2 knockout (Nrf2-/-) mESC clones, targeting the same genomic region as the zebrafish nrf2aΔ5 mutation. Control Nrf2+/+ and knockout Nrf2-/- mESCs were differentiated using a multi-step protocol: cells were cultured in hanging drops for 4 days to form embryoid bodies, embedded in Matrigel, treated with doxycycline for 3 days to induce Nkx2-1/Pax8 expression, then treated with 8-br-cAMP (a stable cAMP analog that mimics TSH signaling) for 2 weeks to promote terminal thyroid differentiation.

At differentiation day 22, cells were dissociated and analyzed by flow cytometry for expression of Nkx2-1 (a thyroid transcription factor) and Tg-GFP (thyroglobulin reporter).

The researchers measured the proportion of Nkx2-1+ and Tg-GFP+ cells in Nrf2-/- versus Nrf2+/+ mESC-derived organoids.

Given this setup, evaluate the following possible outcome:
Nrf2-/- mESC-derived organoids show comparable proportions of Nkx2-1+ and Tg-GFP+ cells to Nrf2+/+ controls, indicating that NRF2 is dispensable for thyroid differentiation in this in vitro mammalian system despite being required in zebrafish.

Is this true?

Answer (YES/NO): NO